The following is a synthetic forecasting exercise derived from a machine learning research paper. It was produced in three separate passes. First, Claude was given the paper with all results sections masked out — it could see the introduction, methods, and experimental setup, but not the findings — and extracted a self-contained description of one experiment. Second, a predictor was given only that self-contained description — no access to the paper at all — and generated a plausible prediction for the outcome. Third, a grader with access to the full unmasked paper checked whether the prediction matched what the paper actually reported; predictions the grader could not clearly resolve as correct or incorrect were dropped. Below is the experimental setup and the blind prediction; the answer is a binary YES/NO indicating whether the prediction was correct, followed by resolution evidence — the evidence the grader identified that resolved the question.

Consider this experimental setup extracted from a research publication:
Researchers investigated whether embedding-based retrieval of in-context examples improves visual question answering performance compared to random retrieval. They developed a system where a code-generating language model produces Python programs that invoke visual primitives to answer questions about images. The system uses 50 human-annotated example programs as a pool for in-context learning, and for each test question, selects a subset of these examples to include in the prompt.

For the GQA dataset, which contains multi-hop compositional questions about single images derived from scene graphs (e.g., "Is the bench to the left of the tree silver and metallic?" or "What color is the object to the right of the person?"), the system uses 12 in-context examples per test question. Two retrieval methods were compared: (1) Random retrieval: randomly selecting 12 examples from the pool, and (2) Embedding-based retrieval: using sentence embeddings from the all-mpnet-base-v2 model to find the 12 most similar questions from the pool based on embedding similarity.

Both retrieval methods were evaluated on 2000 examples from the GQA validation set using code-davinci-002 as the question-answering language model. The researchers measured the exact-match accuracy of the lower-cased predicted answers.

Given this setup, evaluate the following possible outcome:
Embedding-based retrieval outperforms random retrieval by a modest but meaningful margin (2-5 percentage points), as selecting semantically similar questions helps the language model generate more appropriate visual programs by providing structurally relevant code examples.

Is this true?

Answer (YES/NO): YES